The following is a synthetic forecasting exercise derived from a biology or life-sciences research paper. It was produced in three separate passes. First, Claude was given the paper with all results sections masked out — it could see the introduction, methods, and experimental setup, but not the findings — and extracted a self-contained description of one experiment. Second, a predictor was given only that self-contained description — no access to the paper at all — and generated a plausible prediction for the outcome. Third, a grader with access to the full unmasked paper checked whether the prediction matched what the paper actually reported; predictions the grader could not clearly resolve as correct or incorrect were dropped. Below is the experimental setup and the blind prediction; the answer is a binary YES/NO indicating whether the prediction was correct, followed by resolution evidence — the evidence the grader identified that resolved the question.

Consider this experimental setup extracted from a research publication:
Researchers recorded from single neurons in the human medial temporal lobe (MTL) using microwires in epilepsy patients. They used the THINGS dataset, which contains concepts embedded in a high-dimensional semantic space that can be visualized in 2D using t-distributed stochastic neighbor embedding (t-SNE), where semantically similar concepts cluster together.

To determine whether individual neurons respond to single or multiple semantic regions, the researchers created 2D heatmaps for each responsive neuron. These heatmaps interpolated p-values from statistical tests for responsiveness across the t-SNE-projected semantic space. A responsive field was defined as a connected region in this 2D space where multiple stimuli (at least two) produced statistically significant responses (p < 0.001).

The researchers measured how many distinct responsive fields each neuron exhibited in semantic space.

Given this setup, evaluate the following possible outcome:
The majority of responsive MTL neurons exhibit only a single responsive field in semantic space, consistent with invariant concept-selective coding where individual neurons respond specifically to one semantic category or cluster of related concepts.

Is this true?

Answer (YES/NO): YES